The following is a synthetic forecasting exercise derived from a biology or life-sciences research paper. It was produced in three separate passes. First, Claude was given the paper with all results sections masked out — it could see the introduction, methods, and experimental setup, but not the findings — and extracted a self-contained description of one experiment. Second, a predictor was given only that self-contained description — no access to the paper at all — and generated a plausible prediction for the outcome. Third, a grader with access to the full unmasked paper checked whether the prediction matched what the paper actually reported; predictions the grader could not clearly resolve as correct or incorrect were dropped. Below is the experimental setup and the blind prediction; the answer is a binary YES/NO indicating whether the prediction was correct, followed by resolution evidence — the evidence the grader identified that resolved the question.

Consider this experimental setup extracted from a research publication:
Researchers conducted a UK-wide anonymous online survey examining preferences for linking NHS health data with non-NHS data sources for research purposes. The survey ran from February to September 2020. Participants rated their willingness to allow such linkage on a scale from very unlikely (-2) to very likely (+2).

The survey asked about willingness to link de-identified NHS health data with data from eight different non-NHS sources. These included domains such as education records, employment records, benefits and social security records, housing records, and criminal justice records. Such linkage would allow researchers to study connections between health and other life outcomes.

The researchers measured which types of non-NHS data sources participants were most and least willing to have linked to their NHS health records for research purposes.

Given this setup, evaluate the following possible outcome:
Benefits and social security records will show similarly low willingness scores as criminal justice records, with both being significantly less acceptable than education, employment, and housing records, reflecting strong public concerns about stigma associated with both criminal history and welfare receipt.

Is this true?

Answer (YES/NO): NO